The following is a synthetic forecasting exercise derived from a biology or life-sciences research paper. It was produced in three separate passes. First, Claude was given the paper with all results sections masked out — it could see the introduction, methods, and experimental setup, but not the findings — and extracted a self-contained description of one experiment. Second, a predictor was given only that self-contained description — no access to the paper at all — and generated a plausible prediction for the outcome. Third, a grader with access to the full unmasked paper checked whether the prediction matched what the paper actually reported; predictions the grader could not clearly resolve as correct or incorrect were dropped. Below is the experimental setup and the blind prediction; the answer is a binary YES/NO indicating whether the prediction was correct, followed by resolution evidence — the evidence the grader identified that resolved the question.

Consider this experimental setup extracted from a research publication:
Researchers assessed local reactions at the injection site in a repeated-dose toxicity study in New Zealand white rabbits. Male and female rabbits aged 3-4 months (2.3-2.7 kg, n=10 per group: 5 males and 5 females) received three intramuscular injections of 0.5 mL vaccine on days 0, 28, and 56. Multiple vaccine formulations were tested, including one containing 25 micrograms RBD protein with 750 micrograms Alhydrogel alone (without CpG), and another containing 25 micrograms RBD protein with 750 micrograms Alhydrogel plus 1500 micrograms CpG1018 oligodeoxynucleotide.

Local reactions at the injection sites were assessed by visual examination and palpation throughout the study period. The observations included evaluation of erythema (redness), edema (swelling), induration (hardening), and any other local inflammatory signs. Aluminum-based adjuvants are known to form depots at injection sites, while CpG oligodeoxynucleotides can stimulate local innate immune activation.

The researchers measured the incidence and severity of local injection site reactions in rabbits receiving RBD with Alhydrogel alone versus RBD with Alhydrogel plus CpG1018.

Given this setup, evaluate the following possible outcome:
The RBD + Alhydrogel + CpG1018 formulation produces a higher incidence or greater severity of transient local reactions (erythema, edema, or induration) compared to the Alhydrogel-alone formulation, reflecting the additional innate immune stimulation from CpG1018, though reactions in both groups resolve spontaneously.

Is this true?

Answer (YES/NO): NO